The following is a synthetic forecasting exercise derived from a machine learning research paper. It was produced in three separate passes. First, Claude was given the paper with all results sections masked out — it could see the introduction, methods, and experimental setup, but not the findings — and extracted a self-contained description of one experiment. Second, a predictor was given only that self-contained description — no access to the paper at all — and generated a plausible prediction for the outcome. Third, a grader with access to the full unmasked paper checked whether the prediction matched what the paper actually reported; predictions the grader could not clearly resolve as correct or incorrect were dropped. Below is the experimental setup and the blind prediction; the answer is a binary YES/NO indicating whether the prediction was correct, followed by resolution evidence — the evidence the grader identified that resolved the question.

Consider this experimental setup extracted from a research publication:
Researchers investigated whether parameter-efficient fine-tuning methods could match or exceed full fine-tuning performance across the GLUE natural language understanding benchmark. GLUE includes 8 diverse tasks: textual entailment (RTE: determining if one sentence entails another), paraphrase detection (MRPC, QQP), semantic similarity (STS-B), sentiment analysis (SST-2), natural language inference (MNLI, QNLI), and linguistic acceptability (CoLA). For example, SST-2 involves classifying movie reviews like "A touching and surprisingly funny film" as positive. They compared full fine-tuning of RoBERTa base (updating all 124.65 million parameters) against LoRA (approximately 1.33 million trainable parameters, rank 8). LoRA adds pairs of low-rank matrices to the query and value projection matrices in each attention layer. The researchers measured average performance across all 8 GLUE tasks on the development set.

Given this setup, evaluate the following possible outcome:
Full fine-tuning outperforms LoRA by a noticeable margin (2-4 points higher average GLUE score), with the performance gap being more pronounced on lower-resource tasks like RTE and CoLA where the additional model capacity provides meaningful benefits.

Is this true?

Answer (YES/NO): NO